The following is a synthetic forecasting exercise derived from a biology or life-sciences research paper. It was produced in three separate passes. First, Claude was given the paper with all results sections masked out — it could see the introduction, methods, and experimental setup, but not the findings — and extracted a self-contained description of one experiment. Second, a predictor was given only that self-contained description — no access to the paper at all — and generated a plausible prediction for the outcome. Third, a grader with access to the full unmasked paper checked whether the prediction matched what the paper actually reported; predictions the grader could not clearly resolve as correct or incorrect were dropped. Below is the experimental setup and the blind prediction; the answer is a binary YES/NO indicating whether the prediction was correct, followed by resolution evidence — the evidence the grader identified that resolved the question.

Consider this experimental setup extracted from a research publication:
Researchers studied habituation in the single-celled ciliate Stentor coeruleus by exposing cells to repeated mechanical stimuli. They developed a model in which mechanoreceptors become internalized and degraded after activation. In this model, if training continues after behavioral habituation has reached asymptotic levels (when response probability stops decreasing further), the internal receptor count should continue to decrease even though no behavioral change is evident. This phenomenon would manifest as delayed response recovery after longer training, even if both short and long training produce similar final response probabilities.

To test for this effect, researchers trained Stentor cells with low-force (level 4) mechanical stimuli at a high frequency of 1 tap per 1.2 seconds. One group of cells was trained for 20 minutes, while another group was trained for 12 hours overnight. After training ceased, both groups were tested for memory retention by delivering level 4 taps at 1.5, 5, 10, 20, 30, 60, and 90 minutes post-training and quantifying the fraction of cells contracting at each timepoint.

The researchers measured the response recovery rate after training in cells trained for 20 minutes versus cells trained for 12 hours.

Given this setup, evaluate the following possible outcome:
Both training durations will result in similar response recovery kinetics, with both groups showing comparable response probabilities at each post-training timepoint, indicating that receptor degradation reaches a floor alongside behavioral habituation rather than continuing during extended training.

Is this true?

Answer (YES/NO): NO